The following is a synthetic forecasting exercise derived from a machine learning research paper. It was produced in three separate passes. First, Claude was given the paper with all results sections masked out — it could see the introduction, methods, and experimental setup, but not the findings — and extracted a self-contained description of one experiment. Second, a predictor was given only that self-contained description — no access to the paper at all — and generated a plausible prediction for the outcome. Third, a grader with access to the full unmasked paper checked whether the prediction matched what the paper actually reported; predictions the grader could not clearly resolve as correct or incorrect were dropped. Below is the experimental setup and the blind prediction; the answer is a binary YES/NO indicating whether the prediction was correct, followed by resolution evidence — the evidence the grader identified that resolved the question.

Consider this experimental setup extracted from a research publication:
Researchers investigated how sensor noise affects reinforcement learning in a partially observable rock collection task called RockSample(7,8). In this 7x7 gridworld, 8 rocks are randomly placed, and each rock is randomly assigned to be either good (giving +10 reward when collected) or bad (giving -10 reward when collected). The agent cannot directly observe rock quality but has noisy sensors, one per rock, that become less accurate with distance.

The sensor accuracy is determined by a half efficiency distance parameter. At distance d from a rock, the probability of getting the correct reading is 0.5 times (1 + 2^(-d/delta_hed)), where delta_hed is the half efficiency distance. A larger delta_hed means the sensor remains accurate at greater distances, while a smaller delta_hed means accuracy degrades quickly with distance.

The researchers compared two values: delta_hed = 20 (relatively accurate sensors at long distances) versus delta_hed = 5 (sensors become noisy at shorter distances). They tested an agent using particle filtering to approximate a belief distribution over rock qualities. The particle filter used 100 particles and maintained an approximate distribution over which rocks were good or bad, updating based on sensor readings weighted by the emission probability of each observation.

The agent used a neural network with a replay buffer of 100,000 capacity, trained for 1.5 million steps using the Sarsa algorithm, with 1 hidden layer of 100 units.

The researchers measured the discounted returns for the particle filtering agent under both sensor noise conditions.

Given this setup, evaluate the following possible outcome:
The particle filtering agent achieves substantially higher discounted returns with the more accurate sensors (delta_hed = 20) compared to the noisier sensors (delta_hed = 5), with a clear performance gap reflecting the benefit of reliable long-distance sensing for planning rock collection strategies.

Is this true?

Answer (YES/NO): NO